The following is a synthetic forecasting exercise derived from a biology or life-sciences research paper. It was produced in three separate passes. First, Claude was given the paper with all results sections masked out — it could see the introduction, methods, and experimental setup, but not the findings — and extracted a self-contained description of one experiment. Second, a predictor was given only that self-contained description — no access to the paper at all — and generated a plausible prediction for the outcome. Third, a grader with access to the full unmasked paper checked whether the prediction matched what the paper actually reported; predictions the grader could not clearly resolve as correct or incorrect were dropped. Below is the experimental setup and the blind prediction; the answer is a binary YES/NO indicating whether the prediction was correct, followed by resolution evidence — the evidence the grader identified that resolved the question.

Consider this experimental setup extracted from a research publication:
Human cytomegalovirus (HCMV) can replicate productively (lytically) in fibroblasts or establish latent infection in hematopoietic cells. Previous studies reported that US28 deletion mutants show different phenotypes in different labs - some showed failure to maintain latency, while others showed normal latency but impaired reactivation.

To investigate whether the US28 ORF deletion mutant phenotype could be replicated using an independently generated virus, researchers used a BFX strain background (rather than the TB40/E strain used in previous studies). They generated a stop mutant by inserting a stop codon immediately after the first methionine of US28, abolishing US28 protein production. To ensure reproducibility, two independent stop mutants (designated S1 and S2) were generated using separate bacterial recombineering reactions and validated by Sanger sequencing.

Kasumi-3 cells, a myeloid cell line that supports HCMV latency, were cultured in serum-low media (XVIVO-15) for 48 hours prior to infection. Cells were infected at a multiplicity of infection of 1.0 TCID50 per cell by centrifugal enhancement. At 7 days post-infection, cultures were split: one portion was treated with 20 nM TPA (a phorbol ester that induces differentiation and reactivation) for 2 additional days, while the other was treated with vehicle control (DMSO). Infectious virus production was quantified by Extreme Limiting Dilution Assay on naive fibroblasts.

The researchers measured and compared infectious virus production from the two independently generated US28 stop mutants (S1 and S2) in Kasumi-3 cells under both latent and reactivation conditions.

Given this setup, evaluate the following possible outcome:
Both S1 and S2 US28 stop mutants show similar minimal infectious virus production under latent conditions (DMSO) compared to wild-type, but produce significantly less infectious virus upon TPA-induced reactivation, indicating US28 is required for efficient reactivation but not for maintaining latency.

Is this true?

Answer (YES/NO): NO